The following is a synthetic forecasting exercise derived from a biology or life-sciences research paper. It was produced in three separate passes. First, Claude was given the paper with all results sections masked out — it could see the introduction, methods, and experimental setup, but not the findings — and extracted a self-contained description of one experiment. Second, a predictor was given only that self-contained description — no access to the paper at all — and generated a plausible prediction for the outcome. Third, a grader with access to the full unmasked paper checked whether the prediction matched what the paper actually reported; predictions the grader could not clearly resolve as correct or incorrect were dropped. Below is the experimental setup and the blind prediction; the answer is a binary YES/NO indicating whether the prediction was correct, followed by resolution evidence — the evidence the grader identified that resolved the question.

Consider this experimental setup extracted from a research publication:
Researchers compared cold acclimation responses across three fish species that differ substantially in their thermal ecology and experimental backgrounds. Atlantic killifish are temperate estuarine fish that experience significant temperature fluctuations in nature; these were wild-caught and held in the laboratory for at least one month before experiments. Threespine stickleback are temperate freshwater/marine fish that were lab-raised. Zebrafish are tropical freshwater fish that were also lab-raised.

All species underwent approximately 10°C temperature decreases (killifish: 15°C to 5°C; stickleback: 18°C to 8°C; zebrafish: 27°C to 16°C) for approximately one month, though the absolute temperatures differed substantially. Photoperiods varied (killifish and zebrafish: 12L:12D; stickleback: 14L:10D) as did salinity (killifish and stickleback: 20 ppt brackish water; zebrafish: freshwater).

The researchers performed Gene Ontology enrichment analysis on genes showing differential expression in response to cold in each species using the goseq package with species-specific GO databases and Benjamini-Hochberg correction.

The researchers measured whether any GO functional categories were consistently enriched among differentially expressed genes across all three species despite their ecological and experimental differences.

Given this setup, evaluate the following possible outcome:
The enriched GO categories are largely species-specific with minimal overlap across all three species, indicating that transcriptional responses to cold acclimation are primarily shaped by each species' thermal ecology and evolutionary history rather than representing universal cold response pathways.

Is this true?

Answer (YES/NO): NO